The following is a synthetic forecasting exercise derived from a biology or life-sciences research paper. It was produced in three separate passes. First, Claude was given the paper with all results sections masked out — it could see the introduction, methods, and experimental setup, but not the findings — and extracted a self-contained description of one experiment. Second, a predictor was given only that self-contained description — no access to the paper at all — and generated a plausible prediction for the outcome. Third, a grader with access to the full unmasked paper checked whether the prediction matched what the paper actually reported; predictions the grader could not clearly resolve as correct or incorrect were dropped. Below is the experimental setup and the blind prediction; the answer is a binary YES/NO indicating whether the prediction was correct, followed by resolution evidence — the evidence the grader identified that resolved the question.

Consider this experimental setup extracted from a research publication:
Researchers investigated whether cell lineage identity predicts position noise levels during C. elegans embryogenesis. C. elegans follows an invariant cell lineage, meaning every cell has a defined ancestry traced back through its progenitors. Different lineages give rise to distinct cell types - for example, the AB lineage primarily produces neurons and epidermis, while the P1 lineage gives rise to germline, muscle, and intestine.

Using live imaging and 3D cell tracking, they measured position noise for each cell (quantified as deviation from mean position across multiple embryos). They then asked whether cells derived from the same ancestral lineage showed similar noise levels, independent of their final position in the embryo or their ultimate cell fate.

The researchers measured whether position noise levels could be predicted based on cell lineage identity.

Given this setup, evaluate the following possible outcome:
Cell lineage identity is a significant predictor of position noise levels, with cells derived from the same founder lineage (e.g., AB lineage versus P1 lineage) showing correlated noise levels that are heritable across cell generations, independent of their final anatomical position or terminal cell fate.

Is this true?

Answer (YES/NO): YES